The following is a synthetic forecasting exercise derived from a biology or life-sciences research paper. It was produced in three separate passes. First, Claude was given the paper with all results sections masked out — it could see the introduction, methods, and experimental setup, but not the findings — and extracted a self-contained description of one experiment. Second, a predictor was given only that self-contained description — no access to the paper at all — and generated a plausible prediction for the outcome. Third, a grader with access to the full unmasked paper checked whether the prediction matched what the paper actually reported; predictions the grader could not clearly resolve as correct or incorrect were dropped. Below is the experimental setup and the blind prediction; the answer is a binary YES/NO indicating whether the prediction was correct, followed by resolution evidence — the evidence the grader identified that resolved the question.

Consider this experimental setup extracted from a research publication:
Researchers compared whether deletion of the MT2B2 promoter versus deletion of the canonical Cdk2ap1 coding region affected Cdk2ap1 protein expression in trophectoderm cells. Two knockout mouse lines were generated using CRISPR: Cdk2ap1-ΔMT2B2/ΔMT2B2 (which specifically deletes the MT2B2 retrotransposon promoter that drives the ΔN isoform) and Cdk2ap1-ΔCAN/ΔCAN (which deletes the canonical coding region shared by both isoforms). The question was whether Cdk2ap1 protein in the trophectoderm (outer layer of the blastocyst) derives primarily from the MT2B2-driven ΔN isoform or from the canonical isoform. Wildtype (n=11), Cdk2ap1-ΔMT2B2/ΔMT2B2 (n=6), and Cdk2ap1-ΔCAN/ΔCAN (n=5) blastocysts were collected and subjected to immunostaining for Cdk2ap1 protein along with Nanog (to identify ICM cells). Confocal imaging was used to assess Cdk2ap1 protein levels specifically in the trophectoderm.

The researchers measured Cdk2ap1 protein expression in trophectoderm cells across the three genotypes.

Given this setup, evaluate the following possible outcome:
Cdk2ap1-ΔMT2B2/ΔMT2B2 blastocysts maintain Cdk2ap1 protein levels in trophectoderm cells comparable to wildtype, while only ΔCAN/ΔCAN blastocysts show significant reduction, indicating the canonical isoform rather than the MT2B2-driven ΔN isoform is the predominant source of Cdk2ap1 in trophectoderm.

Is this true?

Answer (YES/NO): NO